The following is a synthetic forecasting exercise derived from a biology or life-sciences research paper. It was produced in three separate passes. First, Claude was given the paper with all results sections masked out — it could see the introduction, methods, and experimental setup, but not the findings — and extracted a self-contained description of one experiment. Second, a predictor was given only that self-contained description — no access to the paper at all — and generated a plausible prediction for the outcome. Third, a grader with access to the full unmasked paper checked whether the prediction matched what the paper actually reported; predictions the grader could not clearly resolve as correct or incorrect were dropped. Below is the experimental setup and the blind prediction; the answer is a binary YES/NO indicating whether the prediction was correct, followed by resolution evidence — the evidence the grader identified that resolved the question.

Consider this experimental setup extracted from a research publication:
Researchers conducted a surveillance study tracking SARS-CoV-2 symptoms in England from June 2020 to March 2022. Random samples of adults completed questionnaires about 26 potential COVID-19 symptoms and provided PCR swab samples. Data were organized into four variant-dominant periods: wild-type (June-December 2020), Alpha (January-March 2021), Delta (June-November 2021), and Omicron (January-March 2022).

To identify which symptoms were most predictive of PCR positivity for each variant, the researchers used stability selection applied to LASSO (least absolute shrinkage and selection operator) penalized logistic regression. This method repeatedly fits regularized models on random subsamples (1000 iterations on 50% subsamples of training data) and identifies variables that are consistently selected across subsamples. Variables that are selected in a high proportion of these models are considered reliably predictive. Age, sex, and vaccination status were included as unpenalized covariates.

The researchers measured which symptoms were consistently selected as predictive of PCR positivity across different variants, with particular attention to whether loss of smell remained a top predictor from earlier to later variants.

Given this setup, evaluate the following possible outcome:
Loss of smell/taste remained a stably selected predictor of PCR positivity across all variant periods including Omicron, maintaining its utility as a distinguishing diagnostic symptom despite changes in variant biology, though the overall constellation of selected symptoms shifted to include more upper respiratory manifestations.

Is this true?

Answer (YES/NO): YES